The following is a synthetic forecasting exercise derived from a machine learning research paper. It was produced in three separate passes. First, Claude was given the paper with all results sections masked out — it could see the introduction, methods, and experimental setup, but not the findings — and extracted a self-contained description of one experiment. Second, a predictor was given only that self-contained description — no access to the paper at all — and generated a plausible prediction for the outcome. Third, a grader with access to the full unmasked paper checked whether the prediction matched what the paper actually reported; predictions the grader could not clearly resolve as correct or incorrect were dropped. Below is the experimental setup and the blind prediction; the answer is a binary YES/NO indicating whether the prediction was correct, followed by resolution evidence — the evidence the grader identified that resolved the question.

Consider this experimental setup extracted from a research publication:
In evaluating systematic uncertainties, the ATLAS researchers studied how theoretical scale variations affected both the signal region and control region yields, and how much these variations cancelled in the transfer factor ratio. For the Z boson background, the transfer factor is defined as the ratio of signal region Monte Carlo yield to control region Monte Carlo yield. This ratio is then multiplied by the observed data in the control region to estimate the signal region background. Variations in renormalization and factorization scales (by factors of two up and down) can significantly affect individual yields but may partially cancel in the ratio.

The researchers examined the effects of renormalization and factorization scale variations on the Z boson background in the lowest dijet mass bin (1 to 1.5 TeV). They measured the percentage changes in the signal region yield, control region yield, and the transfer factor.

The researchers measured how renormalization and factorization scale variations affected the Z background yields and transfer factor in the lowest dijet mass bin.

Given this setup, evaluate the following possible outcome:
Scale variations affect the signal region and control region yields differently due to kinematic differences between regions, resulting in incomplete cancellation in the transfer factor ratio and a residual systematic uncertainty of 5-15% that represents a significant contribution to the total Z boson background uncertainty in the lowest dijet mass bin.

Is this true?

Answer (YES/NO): NO